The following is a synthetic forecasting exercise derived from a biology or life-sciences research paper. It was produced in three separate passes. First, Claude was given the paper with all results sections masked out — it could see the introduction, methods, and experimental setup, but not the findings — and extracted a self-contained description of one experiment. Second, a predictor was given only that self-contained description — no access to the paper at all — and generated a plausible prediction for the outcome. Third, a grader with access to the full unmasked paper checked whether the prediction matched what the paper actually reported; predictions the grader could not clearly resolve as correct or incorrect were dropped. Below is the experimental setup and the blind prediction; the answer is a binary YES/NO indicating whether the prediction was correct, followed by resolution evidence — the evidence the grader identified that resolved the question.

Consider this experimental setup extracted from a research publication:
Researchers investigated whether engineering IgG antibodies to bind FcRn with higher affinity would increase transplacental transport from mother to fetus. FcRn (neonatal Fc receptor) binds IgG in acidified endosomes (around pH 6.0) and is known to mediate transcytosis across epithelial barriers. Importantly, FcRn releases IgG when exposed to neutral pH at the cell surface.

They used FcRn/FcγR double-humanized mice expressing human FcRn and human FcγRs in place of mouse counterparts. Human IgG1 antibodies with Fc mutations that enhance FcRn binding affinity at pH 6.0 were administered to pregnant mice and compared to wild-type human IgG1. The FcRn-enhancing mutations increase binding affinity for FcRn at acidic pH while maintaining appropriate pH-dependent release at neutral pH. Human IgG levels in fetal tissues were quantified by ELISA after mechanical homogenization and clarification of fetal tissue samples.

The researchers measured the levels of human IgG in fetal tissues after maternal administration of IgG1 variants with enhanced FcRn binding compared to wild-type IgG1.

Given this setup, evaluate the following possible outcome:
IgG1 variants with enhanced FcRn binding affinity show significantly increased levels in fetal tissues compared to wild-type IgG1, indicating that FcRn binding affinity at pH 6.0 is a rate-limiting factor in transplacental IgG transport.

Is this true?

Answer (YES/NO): YES